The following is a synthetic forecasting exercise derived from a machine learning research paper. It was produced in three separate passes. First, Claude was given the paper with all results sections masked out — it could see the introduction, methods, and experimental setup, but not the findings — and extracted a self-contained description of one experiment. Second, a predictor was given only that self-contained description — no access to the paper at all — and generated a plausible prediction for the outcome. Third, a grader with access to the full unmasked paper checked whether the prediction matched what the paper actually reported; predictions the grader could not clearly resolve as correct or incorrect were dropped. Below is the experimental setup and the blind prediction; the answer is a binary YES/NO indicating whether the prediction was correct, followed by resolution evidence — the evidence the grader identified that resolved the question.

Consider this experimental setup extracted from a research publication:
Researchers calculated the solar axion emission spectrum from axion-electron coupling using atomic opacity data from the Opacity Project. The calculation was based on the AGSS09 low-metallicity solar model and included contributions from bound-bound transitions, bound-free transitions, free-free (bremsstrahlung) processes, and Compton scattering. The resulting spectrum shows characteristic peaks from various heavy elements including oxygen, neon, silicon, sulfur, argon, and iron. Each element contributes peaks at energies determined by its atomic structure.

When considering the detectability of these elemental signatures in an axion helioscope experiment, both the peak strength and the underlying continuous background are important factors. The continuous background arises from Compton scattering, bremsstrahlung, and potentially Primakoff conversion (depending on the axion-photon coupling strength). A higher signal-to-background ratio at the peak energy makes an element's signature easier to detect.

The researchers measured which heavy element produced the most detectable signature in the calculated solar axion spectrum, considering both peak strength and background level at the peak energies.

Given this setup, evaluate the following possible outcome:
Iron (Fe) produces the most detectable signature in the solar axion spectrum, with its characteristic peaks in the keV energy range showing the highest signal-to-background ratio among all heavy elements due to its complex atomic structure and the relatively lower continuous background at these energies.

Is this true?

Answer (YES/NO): YES